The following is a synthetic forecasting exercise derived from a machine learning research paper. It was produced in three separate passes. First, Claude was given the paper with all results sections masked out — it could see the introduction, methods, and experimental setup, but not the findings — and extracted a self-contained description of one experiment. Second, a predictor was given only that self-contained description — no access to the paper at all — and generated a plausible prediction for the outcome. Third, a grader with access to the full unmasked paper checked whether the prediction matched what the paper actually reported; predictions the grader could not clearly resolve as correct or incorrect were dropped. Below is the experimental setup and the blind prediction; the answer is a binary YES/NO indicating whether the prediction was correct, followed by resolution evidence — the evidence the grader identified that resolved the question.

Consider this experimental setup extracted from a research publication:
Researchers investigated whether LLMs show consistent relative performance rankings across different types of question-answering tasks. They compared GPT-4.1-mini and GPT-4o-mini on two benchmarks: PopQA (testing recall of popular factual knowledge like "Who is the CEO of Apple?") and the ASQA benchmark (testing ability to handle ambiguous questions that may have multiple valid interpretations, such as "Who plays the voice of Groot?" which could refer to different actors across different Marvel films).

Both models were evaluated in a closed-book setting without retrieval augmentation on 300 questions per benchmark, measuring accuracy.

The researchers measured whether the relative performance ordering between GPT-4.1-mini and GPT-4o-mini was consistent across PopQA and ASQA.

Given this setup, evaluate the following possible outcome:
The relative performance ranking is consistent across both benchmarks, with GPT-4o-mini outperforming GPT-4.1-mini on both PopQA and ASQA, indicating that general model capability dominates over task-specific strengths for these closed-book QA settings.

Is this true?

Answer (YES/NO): NO